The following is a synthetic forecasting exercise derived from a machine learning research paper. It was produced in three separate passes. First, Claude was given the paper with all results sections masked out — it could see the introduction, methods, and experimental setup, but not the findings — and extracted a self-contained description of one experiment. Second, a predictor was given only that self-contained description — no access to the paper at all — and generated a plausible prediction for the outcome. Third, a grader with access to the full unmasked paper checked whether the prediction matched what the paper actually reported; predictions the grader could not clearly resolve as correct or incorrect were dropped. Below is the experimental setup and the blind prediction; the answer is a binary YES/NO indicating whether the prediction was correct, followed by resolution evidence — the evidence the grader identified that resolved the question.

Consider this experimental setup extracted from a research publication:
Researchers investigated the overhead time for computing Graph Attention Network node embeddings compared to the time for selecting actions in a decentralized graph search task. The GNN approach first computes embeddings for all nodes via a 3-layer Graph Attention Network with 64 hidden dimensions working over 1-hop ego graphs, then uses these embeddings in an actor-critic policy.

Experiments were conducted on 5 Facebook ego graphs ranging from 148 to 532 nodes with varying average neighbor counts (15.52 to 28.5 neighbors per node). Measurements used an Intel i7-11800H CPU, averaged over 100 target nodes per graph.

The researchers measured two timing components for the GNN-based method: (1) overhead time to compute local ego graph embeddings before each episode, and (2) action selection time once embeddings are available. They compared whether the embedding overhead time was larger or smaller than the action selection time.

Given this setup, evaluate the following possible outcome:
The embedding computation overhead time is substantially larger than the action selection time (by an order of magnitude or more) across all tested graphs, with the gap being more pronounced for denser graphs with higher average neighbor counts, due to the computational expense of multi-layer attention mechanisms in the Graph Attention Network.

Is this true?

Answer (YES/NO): NO